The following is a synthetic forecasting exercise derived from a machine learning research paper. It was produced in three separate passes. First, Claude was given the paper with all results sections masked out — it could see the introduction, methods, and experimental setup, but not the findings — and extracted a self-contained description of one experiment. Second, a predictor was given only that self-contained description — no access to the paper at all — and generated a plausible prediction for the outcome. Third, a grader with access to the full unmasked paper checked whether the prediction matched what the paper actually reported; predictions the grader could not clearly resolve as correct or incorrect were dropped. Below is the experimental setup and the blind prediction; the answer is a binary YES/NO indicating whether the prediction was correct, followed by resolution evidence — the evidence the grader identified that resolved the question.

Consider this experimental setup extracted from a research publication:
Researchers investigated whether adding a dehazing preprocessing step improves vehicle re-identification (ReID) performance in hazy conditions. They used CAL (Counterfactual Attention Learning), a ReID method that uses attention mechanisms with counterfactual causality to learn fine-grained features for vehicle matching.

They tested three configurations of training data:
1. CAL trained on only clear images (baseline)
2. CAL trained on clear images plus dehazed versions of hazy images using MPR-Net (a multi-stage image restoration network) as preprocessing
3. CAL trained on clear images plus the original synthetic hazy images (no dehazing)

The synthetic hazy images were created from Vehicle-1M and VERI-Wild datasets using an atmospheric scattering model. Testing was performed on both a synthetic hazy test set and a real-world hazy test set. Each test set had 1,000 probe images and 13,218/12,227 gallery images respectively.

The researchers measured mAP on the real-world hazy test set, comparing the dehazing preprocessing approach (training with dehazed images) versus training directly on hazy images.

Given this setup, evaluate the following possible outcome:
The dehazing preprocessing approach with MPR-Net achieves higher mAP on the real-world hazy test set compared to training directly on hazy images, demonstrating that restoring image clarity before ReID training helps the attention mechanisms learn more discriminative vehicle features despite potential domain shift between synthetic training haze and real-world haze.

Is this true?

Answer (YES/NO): NO